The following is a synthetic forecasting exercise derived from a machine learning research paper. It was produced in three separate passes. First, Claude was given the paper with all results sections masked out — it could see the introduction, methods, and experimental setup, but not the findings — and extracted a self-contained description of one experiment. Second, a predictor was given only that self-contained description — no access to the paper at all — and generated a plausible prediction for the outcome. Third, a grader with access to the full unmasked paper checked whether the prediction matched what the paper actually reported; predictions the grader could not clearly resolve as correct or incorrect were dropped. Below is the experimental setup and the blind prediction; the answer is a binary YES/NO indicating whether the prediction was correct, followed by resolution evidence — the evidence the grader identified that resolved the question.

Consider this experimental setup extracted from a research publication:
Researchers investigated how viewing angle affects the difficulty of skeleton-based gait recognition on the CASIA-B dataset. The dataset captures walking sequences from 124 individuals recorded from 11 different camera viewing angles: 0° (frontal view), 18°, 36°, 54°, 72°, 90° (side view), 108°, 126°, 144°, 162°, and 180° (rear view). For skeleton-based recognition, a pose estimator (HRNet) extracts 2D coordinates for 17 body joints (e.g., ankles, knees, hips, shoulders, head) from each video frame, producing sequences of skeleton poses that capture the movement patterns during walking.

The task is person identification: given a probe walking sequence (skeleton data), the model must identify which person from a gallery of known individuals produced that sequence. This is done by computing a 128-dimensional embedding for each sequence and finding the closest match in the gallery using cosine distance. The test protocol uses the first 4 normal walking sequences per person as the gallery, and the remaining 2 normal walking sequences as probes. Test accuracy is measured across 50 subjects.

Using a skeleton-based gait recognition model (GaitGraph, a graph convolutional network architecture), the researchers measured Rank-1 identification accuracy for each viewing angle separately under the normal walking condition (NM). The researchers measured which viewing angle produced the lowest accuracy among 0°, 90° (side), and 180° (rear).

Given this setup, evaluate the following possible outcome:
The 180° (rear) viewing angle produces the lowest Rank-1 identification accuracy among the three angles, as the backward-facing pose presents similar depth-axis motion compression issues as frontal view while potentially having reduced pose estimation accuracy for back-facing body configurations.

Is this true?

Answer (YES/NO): YES